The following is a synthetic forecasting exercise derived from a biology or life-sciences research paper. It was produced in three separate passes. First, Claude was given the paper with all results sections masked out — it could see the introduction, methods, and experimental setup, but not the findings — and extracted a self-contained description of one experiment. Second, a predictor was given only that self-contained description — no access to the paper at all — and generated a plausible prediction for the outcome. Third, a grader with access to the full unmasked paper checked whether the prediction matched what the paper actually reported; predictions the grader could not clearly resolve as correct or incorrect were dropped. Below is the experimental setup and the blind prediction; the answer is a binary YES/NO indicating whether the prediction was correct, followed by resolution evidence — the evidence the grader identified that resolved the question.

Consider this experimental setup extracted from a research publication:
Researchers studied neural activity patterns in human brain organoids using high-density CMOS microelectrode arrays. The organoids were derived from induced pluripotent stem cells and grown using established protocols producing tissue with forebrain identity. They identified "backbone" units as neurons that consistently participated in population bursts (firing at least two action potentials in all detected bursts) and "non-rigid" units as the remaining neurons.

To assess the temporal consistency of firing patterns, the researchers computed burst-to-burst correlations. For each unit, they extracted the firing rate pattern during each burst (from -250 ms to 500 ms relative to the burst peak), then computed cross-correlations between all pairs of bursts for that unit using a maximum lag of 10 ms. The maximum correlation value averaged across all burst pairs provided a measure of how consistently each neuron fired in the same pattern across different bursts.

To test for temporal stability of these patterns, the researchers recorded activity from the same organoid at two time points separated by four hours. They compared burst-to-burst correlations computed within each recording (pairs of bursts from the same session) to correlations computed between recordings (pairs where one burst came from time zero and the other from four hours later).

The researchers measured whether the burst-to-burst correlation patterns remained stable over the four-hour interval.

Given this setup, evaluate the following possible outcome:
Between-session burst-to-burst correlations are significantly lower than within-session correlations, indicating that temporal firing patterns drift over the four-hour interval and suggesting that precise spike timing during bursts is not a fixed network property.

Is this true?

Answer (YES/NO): NO